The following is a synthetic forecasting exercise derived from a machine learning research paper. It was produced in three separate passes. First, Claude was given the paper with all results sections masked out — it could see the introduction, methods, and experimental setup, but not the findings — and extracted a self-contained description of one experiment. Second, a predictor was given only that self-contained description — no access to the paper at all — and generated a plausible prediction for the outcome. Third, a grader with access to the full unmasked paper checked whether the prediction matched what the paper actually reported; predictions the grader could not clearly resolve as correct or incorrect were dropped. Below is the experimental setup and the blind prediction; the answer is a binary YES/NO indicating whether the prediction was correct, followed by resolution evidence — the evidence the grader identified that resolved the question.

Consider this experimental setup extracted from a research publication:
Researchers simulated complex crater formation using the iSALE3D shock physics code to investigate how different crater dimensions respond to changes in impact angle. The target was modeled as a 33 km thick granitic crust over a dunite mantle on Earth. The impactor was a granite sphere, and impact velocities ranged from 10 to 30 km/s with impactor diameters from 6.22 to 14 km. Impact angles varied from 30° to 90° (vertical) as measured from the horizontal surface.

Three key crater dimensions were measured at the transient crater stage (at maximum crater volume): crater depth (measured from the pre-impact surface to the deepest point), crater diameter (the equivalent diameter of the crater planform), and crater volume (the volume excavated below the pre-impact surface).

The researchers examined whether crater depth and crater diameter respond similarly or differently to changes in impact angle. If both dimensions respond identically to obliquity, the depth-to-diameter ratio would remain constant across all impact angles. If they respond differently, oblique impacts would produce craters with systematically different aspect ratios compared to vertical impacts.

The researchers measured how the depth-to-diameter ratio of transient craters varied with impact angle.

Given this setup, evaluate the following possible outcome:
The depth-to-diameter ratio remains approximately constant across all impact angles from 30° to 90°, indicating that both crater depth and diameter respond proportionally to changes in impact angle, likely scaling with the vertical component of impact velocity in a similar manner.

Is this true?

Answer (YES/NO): NO